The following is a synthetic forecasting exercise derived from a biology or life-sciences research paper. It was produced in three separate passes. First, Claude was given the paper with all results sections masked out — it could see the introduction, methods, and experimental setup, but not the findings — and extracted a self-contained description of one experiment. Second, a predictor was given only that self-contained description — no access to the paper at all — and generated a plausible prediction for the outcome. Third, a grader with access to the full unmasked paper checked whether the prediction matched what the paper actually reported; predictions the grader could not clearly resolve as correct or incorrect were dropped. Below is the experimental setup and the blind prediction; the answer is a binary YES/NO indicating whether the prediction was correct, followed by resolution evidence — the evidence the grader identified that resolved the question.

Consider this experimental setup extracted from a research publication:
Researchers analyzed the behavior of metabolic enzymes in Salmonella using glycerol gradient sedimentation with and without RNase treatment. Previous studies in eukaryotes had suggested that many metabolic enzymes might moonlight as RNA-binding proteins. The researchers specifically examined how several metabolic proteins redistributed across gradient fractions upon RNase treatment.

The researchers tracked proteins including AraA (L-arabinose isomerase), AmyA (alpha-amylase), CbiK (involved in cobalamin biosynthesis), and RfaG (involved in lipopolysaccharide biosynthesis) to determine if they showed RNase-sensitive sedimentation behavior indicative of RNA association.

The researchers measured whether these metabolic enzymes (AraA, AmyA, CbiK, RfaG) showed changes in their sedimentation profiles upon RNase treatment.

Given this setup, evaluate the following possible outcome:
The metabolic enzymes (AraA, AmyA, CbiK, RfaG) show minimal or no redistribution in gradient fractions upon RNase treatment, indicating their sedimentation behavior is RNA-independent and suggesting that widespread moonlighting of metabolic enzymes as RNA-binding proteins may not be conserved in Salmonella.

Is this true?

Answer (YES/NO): NO